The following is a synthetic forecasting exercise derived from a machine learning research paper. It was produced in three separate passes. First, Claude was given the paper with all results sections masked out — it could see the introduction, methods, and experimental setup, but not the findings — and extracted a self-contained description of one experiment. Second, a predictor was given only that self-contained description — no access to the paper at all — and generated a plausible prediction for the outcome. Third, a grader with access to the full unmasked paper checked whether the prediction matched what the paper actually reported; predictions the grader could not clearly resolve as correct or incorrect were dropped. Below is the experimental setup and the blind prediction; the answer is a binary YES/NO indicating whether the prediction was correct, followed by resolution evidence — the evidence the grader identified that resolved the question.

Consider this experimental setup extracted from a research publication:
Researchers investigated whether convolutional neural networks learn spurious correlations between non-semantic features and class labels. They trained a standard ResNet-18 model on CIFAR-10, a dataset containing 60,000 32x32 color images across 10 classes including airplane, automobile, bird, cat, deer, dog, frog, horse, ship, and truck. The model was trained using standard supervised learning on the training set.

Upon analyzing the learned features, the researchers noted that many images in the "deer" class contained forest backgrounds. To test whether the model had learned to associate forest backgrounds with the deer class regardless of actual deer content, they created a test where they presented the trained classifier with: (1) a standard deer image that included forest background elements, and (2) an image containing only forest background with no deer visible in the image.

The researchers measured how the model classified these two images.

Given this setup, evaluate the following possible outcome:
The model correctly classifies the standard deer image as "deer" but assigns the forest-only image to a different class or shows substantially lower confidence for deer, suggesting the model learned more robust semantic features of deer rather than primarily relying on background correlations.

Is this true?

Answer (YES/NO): NO